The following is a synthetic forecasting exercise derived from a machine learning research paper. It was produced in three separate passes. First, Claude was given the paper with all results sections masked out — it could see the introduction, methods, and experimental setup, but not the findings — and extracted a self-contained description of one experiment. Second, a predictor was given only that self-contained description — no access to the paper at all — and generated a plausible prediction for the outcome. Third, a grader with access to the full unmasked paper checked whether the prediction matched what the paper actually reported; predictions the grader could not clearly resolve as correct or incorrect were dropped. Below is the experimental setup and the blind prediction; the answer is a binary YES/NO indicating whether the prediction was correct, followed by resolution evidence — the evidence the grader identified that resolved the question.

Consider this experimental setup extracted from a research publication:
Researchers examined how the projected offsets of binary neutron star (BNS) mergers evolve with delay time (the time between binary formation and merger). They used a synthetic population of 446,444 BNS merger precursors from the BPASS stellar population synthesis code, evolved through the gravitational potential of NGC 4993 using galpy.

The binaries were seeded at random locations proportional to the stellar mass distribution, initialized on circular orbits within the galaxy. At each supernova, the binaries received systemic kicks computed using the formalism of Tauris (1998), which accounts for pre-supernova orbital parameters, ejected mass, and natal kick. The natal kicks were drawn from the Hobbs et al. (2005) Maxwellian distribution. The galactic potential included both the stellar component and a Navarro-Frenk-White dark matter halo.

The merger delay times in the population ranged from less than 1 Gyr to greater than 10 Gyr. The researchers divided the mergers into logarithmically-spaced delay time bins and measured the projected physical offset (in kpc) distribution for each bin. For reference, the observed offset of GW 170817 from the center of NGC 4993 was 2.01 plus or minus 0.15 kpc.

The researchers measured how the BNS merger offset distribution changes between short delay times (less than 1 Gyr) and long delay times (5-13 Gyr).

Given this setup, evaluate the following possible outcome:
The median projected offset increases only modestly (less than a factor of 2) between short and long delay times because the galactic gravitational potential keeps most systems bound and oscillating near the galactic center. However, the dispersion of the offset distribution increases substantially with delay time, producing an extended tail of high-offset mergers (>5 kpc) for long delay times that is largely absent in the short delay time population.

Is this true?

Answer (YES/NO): NO